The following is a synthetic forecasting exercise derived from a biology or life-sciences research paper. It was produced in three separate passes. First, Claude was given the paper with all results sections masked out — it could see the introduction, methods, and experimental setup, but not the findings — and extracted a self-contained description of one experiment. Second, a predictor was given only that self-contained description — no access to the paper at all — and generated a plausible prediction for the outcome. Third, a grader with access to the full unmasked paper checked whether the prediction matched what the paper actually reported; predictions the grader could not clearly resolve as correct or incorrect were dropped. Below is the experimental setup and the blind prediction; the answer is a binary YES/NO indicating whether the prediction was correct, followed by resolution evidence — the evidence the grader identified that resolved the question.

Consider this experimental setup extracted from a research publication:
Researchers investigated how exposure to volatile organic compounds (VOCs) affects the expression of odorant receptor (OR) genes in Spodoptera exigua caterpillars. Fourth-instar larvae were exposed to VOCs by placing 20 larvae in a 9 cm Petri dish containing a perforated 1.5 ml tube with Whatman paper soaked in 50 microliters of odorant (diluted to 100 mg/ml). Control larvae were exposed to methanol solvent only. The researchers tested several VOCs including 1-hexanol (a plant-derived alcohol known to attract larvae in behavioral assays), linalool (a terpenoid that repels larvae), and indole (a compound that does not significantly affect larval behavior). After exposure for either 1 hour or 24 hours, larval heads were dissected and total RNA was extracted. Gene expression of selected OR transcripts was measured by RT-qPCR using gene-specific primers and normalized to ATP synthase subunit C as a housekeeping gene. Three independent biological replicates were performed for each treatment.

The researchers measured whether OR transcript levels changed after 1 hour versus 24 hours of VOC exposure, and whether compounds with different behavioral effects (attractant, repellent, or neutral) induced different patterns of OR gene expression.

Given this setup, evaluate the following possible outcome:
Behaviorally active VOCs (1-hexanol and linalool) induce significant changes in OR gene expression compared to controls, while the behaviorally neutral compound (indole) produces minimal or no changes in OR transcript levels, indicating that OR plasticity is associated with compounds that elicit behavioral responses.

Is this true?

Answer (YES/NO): NO